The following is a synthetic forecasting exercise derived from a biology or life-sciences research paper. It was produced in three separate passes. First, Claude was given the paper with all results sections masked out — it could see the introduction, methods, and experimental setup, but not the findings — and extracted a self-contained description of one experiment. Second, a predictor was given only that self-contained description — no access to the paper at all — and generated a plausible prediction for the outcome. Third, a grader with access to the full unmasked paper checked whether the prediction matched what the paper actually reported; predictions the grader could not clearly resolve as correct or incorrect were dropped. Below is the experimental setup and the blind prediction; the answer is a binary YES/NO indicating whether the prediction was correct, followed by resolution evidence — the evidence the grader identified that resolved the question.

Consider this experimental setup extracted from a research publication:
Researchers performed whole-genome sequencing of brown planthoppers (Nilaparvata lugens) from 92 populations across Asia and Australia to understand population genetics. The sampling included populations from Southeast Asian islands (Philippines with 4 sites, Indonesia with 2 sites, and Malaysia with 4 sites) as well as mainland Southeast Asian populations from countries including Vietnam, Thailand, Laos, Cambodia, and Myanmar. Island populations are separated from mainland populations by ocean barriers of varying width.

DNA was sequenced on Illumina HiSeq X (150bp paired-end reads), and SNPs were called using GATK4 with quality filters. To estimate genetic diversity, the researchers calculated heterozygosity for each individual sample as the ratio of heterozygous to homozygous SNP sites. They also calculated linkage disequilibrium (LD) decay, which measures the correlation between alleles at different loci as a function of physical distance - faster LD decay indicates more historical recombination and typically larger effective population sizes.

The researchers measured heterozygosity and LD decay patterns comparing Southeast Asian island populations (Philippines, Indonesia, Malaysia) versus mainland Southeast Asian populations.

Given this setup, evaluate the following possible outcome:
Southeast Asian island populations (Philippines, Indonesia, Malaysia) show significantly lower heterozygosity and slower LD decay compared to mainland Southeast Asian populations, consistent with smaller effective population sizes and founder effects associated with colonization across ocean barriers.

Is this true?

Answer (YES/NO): NO